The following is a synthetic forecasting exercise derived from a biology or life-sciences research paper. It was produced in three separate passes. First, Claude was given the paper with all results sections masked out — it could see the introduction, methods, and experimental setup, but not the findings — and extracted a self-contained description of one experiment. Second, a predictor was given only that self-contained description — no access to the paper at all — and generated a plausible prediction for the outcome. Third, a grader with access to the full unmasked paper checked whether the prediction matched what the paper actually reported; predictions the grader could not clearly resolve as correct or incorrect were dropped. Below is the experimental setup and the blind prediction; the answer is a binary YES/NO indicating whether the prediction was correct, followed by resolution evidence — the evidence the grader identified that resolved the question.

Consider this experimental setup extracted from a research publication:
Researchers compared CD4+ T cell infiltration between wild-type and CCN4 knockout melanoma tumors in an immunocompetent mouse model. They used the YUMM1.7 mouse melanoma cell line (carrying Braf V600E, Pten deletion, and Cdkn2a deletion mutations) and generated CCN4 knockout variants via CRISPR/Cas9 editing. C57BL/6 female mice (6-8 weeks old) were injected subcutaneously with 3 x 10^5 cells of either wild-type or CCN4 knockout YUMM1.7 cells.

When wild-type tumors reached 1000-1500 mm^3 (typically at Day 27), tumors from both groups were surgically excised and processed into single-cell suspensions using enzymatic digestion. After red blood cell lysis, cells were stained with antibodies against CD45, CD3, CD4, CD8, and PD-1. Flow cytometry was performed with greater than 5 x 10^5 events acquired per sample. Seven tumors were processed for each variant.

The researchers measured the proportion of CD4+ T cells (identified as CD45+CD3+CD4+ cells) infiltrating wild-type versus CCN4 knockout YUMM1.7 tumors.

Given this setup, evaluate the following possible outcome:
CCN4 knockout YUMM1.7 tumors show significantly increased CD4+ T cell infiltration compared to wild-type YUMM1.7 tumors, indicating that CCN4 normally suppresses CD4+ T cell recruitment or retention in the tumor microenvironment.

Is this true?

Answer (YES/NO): NO